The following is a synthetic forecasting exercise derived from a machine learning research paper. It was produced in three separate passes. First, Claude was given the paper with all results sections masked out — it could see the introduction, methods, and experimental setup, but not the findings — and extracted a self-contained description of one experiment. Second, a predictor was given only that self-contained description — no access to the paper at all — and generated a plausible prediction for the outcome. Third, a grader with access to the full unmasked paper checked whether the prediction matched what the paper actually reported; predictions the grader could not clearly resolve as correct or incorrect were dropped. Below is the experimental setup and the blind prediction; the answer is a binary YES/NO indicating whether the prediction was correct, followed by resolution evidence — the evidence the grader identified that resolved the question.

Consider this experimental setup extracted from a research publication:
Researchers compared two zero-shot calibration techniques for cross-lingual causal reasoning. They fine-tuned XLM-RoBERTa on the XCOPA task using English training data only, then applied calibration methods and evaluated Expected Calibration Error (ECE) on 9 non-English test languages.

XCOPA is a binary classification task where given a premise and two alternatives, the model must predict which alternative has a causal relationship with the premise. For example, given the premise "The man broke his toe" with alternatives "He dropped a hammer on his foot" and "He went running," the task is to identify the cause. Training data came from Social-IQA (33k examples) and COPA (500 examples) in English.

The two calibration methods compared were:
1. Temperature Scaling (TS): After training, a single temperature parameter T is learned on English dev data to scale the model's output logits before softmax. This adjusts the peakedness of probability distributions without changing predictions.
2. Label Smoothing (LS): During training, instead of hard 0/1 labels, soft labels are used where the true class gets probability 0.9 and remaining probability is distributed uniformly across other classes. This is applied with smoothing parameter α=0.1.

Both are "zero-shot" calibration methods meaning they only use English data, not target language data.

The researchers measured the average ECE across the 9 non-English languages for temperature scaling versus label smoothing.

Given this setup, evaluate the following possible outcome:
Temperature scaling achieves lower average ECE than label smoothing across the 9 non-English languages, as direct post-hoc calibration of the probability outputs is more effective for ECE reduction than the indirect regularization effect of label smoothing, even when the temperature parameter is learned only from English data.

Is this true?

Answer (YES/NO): NO